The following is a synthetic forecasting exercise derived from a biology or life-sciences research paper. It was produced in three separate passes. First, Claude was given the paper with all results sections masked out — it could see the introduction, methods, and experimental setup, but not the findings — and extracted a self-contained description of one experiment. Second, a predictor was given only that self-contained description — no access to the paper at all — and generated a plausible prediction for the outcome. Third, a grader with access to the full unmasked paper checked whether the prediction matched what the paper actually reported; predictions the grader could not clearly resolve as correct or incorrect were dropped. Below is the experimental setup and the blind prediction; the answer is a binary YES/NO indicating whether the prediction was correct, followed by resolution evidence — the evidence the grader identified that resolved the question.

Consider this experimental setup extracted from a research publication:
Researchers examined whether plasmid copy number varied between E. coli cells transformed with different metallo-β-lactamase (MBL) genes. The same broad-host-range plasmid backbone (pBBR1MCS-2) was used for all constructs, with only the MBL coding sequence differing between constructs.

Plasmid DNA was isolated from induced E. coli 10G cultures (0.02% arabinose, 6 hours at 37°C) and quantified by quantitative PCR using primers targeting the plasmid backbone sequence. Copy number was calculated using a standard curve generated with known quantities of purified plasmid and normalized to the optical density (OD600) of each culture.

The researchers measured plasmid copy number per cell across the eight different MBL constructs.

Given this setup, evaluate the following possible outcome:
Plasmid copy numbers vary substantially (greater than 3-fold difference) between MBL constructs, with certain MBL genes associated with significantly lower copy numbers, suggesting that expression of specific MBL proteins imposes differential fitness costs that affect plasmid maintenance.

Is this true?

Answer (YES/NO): NO